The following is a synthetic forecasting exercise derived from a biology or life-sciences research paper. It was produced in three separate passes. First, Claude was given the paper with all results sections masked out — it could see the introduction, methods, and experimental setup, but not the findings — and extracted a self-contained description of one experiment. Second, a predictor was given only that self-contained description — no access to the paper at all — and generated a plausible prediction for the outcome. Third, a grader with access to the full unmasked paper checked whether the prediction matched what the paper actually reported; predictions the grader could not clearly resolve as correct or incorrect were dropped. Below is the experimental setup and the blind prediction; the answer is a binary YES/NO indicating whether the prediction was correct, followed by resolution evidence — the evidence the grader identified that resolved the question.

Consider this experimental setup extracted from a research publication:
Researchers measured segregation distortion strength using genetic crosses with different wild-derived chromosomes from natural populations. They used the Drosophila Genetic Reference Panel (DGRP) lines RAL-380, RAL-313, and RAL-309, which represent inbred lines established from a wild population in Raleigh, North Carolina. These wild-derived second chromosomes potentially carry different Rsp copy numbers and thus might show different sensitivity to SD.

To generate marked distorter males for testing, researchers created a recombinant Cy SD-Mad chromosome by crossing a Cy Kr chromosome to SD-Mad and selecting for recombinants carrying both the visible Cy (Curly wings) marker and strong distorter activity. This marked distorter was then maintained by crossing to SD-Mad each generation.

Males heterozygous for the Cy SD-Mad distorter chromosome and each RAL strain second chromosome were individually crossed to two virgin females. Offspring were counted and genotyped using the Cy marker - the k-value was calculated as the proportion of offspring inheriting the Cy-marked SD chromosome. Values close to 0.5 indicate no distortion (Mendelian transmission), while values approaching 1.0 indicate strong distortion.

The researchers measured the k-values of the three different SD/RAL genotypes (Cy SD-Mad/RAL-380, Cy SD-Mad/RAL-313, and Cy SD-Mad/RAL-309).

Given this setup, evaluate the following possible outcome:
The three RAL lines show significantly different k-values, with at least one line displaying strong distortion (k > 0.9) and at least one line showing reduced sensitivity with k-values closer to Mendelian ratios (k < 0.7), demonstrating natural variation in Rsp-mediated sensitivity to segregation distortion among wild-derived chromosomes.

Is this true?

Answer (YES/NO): NO